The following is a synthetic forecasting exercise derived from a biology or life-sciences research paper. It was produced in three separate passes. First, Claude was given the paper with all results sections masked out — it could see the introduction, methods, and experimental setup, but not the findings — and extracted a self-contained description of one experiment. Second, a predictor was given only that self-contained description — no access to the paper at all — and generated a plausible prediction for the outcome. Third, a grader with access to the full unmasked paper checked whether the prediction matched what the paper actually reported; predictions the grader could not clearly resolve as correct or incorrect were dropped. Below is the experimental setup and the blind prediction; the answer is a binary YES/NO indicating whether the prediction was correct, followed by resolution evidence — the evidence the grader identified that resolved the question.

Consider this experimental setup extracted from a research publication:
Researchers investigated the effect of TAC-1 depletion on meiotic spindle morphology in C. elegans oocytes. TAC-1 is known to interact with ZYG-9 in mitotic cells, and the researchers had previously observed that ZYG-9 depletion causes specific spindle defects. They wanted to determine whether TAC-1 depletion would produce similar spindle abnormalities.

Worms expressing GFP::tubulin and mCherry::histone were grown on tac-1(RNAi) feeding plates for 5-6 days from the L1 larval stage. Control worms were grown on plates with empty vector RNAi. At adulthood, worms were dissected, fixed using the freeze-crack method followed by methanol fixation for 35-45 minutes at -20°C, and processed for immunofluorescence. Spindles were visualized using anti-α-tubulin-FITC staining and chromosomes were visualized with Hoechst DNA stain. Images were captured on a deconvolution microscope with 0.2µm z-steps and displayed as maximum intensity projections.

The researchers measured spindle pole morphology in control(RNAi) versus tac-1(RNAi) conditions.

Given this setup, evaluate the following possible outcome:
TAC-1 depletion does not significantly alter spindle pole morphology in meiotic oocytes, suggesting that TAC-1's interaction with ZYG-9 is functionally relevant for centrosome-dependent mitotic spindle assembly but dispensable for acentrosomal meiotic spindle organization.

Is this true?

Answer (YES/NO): NO